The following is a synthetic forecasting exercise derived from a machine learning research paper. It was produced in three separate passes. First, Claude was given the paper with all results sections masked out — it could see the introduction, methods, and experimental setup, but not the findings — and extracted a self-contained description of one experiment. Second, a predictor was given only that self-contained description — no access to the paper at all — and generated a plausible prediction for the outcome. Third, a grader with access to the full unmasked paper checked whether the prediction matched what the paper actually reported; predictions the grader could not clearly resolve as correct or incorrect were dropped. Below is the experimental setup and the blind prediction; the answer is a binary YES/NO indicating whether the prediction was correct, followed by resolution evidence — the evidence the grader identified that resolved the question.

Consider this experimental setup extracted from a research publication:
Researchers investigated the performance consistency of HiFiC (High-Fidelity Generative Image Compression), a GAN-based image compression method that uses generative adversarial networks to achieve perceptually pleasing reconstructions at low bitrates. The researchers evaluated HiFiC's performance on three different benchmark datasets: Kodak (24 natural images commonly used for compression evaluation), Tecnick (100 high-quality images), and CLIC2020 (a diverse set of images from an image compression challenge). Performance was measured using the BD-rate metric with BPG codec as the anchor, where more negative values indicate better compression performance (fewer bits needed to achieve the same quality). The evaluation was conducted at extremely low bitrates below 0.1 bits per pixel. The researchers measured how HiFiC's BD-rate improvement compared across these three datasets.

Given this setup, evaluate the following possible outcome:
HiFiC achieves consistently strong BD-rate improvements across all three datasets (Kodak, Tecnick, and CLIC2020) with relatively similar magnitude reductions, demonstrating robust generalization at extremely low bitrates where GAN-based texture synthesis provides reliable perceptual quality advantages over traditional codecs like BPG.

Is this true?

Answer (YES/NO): NO